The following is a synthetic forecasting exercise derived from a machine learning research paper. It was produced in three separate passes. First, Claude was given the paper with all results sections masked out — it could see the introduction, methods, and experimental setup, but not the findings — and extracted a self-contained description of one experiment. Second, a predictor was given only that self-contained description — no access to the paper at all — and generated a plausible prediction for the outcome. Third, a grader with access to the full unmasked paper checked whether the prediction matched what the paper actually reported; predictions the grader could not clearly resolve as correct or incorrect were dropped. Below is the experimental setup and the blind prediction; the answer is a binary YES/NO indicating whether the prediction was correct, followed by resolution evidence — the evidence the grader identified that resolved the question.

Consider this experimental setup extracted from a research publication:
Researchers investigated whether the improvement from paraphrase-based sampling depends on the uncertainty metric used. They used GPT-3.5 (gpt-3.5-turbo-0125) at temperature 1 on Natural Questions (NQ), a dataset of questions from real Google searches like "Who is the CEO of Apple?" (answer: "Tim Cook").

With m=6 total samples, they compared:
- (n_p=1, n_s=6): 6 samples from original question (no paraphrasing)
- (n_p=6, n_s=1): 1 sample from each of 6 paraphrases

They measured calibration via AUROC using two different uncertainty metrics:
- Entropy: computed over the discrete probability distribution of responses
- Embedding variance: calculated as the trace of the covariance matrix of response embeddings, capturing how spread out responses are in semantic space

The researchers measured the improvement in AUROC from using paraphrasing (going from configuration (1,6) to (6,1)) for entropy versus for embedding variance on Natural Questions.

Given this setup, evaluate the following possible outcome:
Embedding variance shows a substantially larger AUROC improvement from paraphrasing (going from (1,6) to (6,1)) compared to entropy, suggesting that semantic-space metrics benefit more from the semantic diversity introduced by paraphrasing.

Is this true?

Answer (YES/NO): YES